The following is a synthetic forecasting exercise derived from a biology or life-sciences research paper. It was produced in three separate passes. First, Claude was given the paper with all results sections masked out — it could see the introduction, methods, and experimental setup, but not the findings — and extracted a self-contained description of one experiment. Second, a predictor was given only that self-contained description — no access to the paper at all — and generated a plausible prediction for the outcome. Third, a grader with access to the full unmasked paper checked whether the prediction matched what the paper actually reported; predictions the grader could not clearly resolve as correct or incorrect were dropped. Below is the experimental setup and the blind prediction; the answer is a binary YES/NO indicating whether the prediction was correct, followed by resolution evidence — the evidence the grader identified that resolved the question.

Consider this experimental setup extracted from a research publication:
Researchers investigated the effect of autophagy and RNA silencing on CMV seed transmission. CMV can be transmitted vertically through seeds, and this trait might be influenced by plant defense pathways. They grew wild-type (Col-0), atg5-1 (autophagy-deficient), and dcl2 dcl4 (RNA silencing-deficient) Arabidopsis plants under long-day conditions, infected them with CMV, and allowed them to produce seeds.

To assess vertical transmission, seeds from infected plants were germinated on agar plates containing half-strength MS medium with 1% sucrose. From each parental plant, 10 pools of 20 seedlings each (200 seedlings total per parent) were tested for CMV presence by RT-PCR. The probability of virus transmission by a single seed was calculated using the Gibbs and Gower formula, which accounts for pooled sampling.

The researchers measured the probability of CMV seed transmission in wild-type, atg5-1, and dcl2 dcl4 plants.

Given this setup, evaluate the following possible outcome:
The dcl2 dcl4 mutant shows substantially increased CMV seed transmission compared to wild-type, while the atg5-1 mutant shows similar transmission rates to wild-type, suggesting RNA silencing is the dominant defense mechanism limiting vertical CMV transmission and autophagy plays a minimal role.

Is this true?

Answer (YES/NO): NO